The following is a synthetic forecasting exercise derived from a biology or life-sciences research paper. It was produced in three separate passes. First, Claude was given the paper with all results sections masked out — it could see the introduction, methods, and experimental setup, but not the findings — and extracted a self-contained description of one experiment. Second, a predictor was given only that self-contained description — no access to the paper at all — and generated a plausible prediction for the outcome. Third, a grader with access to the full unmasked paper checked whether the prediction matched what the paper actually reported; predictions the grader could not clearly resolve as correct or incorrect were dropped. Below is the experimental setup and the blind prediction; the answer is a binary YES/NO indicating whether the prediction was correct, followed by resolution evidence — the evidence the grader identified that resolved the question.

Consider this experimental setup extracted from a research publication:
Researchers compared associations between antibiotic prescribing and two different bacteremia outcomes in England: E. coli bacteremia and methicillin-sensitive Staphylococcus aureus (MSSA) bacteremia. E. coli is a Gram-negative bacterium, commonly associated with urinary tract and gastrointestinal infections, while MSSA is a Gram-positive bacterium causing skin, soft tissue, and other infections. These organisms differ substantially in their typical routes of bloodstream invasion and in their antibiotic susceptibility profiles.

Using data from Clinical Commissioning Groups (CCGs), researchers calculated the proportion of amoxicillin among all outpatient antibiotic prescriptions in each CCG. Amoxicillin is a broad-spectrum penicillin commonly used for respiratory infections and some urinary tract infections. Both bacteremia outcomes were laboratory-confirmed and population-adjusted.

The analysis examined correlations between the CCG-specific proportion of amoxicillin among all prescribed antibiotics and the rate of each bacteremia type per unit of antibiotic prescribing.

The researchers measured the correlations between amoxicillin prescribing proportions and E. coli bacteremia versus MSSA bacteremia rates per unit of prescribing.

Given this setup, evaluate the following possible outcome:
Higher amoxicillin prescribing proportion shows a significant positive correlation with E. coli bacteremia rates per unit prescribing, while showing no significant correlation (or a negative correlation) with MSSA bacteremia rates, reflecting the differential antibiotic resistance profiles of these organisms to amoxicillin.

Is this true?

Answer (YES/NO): NO